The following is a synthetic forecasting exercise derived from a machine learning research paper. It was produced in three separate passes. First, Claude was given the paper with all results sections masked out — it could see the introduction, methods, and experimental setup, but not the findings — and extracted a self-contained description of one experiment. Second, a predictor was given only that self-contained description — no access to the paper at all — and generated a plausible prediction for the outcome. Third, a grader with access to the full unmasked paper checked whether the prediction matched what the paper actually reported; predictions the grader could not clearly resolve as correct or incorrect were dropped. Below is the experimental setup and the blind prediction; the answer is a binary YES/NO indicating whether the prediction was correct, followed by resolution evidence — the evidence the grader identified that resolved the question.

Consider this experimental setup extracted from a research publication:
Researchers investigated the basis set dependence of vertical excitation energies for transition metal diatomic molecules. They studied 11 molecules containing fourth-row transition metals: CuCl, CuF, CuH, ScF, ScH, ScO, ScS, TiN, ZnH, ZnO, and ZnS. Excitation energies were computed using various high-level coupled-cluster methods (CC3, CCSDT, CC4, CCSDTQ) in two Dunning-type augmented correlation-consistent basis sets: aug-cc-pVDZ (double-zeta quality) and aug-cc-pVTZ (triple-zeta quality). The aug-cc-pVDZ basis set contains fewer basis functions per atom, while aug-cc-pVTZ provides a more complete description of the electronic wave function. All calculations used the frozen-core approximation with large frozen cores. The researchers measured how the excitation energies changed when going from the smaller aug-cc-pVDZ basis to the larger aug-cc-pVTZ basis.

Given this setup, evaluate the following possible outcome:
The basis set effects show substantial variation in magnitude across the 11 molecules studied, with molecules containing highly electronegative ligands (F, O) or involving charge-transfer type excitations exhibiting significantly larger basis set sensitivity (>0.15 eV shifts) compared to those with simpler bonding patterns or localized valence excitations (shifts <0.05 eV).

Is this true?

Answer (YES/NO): NO